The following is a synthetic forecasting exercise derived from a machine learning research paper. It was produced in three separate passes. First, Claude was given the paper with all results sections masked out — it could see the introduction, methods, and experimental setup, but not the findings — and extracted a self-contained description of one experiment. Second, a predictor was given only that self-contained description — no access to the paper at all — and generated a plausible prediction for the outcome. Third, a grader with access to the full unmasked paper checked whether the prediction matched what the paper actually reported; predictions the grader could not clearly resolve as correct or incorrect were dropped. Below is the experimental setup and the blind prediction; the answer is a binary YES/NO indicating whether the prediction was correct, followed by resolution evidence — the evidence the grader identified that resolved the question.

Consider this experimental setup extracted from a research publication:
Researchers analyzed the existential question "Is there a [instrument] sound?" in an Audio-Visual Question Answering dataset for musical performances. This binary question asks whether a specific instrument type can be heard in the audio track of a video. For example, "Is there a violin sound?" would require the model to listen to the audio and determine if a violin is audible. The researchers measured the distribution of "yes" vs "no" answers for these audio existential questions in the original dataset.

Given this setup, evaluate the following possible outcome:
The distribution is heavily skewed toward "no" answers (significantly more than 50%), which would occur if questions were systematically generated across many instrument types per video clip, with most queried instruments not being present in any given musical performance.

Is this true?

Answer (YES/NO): NO